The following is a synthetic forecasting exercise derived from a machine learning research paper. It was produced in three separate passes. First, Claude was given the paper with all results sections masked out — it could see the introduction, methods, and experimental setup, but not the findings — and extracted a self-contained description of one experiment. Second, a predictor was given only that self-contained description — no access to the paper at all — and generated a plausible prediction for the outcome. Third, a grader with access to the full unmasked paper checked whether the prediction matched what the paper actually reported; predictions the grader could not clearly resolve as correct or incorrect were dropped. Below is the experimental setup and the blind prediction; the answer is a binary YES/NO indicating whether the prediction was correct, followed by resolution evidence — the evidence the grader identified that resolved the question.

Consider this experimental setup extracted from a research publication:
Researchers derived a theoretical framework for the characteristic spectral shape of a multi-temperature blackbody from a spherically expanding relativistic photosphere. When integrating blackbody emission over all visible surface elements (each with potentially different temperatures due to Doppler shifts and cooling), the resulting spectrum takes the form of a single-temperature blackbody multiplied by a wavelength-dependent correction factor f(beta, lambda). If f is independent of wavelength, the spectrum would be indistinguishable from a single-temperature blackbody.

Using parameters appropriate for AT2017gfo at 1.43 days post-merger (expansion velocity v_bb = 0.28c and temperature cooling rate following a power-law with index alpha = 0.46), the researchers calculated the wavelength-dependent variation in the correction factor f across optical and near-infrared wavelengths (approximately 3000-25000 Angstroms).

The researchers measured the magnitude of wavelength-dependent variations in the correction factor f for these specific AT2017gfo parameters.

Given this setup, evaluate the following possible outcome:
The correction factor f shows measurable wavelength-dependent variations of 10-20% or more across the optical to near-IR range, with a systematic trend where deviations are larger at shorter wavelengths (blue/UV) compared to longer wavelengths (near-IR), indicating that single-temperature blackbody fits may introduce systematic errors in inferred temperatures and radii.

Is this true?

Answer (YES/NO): NO